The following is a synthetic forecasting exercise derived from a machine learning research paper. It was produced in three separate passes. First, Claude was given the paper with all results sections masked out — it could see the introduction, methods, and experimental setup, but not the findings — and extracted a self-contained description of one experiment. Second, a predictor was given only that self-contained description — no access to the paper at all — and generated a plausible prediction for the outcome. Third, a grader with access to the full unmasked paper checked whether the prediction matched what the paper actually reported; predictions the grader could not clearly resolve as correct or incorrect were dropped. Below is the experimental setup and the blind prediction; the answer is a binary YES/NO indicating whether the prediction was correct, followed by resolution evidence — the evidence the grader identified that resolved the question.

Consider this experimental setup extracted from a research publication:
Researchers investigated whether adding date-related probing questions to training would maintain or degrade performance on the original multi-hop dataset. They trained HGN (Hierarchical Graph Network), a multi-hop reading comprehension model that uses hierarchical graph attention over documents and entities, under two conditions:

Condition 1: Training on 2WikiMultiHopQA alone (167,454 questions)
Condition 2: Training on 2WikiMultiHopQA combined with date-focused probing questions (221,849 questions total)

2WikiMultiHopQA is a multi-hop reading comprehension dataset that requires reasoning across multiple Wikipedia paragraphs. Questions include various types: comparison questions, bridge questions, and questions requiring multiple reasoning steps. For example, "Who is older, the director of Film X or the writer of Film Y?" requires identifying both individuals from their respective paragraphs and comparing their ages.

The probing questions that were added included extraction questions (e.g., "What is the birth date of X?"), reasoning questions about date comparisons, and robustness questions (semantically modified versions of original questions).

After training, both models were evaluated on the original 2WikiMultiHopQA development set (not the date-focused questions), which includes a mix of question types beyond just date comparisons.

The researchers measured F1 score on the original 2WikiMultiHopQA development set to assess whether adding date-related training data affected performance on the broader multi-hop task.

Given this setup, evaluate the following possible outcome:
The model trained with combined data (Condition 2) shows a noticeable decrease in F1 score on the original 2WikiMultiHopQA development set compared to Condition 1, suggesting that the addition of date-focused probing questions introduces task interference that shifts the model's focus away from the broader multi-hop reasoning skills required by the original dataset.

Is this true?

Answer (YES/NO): NO